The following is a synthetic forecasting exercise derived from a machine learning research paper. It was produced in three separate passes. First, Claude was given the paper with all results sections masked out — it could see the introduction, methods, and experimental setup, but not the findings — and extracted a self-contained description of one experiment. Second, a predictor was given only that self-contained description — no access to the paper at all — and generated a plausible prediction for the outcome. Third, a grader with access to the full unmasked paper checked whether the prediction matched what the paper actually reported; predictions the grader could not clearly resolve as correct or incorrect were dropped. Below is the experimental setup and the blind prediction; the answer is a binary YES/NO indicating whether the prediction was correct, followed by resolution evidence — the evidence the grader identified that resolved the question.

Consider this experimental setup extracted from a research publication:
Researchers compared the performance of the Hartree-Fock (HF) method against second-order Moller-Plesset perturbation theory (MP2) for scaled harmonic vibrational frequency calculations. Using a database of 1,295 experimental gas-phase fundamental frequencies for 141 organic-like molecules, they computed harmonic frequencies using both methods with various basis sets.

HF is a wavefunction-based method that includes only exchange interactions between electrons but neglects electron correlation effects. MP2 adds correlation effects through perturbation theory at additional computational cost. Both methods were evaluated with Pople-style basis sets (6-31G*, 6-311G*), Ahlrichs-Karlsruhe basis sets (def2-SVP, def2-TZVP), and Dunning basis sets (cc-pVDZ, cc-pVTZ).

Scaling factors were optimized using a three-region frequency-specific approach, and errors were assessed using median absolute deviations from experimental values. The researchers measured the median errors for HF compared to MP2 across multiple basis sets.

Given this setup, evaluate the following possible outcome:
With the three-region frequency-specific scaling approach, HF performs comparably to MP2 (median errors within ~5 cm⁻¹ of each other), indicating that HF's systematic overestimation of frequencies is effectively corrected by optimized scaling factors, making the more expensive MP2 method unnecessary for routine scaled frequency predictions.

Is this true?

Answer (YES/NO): NO